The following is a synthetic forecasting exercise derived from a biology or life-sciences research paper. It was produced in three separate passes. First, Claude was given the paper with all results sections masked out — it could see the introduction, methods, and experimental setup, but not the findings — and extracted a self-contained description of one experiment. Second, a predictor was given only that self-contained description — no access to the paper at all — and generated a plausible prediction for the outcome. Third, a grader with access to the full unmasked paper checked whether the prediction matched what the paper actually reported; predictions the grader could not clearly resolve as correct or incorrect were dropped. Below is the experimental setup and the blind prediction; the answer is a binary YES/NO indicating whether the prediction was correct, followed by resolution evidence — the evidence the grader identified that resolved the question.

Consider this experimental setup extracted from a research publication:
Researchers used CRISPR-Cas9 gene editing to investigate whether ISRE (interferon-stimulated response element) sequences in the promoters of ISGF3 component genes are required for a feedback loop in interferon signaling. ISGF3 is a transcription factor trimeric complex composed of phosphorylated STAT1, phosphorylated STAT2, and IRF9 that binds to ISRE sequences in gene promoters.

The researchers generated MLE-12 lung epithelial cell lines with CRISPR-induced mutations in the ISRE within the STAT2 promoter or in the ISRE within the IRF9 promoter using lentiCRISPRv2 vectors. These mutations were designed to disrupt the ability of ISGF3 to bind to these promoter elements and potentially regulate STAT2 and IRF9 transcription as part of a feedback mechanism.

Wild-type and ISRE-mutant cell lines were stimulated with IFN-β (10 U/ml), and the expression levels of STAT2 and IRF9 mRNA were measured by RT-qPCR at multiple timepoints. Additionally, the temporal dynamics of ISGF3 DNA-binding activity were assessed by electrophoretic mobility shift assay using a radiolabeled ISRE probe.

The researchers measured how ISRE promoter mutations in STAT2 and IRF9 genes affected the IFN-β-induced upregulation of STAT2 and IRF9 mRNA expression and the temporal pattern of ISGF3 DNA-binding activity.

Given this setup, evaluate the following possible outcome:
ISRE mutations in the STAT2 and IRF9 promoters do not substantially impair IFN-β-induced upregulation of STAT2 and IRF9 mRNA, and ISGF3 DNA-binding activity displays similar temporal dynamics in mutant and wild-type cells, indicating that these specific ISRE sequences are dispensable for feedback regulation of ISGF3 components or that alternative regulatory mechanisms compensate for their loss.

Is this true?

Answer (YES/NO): NO